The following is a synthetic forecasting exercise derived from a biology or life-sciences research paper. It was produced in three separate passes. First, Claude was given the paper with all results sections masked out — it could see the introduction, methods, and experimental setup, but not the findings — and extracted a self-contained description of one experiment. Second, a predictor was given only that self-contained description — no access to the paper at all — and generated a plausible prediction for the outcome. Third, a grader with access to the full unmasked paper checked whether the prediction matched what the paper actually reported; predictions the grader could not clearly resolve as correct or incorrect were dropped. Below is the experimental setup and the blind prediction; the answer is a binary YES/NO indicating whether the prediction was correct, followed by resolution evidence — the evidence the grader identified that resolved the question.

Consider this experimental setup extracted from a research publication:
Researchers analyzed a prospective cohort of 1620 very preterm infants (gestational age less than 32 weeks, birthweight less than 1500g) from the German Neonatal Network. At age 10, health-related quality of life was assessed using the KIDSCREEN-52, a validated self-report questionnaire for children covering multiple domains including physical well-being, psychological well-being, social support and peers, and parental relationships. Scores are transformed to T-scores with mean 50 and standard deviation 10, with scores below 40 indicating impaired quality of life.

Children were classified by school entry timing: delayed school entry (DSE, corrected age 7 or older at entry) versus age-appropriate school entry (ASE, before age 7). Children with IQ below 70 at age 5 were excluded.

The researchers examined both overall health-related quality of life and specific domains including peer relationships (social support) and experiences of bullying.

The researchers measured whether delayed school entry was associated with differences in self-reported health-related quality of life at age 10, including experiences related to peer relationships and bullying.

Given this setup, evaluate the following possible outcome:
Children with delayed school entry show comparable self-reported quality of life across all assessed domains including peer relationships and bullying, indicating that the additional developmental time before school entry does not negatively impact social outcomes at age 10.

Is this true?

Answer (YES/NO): YES